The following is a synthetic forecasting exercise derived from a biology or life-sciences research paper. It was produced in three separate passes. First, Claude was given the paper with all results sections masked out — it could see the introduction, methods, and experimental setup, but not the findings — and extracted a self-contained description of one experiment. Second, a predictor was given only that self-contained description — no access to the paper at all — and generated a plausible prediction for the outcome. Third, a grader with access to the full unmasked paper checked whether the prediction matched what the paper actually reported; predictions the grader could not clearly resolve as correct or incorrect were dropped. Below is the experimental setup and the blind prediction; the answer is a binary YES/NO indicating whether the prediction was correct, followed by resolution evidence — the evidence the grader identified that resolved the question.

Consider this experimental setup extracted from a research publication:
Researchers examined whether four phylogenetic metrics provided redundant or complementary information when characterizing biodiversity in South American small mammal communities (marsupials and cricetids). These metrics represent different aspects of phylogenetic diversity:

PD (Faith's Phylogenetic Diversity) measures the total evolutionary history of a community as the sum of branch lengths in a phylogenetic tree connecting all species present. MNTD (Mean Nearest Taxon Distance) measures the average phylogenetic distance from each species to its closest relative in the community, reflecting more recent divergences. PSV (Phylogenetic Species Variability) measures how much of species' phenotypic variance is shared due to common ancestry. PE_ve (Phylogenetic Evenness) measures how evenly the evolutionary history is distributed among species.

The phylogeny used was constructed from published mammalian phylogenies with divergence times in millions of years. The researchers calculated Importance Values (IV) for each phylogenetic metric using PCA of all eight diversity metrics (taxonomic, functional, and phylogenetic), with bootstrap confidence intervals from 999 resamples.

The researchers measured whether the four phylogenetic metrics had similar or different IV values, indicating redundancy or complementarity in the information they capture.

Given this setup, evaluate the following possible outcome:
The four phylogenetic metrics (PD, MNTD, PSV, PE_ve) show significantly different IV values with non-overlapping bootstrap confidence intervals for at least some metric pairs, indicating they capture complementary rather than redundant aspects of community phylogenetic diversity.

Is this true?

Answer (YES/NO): NO